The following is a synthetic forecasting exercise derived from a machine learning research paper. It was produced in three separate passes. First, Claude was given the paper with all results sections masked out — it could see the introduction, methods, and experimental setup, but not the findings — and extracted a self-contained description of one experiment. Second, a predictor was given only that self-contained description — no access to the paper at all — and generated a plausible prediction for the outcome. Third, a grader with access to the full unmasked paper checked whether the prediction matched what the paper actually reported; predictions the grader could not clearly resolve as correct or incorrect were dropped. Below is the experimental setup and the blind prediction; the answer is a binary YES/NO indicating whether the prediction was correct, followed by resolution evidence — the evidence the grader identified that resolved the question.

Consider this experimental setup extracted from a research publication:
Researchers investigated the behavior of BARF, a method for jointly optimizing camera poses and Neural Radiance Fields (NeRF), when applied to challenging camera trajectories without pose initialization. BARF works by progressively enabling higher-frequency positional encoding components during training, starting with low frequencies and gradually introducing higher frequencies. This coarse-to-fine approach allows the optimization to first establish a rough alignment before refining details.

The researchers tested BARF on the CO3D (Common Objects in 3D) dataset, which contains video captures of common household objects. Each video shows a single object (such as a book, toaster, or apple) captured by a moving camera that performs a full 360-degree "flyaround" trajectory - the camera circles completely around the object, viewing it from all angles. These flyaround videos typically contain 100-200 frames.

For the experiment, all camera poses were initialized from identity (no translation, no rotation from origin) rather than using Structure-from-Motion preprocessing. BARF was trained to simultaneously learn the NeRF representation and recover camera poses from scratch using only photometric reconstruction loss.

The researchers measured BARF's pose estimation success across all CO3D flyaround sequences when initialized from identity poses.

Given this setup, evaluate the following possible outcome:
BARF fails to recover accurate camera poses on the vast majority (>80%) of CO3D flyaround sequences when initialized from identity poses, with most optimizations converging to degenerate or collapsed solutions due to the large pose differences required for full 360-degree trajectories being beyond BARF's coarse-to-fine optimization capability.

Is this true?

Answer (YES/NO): YES